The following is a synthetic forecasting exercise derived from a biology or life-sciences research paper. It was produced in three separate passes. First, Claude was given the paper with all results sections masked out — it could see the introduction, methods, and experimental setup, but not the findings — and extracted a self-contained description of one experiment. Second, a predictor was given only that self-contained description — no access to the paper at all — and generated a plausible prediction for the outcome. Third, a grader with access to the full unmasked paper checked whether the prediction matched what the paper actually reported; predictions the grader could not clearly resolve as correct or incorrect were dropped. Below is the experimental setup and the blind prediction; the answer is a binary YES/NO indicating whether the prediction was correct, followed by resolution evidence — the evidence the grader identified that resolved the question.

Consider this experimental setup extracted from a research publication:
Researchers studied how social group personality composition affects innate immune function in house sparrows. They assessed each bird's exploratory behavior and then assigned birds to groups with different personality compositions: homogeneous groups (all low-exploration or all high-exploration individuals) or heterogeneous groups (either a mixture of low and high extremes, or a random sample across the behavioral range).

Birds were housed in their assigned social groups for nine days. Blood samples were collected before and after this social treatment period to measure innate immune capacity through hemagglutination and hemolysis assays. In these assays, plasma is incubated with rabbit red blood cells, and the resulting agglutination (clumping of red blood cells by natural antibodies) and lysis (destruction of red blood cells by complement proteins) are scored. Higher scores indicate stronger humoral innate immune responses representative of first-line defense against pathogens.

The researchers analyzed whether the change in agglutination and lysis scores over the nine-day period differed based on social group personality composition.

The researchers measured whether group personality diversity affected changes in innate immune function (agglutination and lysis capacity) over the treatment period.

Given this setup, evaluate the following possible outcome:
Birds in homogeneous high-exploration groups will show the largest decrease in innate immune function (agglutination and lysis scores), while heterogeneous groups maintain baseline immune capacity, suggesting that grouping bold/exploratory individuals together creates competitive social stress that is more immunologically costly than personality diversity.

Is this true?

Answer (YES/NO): NO